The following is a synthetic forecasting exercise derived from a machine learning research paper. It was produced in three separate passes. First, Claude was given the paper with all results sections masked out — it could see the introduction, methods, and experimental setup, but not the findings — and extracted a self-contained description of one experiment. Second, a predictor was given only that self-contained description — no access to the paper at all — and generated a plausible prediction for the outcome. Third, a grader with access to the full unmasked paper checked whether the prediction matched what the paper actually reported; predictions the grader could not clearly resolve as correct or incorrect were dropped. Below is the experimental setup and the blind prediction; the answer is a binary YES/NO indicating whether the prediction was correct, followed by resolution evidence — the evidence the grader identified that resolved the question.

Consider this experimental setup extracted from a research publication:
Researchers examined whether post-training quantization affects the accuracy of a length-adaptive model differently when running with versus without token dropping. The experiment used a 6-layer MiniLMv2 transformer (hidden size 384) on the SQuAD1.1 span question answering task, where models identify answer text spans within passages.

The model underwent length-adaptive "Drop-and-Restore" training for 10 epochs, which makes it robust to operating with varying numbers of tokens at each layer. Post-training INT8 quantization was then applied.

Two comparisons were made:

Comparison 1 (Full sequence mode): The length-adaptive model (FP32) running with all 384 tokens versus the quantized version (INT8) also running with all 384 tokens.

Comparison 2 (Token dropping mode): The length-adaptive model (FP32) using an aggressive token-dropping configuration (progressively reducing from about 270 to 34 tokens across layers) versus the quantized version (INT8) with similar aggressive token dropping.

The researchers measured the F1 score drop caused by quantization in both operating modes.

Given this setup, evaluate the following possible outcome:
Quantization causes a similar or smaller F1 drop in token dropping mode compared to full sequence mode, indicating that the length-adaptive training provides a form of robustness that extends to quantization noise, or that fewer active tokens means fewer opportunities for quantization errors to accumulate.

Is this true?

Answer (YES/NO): YES